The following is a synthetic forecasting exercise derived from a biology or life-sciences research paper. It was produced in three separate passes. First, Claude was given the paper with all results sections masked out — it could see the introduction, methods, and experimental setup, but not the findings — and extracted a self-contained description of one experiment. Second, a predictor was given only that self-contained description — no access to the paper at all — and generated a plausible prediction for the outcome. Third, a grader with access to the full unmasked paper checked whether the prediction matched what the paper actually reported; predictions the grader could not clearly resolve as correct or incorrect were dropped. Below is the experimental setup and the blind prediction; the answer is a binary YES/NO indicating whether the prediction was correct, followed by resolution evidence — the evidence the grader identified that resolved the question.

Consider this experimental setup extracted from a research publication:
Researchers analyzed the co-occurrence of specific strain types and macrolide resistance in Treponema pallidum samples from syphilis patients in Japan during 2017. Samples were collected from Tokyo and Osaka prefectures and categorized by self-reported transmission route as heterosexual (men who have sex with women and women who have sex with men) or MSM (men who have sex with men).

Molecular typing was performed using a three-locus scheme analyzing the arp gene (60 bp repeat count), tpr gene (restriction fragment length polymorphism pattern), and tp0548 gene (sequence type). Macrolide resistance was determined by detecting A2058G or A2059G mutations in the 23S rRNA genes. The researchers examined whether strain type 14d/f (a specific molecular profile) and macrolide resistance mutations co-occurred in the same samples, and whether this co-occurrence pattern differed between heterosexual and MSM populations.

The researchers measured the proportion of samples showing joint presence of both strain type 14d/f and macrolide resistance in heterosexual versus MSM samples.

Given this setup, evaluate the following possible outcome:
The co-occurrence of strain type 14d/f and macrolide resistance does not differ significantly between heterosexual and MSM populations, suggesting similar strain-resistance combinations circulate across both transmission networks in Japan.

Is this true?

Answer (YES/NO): NO